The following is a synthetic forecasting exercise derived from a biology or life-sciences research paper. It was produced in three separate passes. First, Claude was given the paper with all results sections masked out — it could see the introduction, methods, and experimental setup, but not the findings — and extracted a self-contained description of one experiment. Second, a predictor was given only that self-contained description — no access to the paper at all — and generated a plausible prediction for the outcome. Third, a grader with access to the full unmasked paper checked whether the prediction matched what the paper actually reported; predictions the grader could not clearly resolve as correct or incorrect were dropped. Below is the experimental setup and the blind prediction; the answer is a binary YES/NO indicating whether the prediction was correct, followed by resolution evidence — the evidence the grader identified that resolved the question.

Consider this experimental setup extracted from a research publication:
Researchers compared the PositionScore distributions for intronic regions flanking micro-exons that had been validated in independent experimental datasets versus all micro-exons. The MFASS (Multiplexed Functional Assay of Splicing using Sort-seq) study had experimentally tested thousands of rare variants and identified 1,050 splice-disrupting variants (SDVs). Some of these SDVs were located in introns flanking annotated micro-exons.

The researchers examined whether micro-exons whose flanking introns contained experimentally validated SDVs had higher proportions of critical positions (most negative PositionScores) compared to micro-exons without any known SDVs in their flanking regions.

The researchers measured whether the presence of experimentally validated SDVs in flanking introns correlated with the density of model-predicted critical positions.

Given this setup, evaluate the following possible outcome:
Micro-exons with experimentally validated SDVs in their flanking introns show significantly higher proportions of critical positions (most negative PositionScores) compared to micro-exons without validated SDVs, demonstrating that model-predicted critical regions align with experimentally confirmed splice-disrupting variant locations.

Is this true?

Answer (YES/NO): NO